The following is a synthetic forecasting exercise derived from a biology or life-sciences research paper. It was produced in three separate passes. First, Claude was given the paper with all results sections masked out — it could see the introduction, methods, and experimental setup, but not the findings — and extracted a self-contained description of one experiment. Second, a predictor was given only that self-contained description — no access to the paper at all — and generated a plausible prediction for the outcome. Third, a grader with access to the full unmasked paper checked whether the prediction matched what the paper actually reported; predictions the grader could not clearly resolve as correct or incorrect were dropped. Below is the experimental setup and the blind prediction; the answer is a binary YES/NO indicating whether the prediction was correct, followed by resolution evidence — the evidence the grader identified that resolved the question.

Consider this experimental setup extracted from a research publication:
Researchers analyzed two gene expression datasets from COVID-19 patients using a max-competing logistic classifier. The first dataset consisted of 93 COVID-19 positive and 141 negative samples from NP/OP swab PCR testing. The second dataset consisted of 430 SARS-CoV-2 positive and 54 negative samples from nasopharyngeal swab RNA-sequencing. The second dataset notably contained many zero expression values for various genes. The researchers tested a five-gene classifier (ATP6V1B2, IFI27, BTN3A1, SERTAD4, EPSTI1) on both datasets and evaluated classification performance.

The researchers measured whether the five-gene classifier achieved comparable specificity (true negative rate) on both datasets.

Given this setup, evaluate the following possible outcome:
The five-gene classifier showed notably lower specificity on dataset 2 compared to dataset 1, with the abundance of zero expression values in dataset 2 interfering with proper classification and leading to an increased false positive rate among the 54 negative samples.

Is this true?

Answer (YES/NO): YES